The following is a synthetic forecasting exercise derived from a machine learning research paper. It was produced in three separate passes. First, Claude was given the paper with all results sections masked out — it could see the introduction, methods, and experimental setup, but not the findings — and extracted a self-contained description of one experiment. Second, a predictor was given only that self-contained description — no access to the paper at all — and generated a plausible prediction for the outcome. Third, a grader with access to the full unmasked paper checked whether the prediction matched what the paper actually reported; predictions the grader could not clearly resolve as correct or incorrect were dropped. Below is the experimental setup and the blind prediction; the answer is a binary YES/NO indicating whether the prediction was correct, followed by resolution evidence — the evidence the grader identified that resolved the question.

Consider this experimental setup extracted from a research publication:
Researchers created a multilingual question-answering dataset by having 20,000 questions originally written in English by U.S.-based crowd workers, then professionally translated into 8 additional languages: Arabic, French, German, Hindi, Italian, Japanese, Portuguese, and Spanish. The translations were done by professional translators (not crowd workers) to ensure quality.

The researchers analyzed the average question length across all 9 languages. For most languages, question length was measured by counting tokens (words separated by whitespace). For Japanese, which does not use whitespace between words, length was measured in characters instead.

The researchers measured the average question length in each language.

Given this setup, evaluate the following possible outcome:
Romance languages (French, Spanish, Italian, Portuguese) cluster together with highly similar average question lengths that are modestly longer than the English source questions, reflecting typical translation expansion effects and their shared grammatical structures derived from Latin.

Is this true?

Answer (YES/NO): NO